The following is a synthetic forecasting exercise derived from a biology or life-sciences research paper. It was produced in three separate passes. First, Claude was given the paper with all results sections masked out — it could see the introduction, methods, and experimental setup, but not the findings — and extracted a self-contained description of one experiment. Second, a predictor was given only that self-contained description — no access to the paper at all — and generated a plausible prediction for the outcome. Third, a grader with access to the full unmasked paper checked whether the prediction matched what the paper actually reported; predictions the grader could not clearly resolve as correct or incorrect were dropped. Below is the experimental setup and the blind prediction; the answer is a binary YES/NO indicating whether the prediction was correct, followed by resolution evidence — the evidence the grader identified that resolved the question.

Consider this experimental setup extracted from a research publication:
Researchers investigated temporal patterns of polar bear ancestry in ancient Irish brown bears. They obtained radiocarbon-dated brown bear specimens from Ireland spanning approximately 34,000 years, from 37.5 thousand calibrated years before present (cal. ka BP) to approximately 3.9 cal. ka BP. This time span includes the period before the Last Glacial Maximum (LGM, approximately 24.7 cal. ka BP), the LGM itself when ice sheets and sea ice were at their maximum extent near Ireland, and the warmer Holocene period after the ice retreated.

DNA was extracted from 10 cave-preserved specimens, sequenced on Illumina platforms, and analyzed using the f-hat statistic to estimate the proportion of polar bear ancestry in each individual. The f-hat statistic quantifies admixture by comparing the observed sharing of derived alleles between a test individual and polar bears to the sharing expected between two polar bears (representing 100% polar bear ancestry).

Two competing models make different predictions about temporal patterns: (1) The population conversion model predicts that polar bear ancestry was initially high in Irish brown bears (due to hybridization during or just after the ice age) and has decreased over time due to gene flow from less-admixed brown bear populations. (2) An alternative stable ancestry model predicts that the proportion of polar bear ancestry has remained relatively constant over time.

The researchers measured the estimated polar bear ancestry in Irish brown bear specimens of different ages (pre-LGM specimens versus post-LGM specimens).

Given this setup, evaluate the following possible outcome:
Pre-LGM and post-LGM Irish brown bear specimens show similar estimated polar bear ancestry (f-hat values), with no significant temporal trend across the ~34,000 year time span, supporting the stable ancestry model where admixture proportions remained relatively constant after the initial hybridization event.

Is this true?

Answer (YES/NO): NO